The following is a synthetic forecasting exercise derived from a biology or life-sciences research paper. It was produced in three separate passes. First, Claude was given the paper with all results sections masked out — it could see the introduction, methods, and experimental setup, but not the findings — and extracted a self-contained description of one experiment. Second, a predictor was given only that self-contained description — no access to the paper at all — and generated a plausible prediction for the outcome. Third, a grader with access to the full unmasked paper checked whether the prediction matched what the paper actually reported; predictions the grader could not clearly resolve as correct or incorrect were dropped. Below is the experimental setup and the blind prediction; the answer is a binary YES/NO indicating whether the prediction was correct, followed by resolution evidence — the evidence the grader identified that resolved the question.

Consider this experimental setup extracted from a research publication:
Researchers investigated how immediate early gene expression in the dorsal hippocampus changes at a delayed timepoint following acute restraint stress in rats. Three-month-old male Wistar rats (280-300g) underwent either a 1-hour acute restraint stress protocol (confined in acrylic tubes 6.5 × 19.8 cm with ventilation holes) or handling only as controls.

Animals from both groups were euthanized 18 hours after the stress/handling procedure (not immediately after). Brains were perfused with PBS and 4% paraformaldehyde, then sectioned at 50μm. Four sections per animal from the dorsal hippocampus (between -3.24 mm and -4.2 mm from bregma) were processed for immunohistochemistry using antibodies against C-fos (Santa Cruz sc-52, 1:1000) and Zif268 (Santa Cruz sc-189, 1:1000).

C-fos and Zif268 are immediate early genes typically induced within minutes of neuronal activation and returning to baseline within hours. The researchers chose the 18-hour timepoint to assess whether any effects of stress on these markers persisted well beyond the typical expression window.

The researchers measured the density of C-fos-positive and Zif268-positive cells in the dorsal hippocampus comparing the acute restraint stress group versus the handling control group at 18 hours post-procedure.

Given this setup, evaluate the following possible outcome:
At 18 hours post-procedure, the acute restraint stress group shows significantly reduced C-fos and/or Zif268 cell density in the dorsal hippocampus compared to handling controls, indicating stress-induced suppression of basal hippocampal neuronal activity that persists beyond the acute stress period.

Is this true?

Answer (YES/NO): YES